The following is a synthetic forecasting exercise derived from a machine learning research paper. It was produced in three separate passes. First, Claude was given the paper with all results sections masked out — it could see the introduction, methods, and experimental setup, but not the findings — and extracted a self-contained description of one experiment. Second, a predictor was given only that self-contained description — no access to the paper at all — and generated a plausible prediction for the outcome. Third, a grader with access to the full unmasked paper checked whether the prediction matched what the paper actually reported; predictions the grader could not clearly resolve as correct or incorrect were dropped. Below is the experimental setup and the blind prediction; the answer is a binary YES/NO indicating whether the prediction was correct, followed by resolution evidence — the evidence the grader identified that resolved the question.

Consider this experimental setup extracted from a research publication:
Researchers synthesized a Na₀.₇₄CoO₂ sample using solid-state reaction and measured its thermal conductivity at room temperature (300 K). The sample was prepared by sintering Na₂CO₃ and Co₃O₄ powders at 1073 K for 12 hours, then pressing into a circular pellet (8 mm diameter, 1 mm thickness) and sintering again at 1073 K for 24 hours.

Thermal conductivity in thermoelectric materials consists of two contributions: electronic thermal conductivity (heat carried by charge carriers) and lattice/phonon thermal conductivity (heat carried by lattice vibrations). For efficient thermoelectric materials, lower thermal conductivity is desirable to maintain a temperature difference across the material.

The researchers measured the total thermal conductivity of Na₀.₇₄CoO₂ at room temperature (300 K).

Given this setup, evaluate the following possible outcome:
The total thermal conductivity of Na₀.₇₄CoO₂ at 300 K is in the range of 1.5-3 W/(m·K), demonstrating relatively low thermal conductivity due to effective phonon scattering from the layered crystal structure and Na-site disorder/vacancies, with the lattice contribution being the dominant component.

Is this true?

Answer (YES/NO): YES